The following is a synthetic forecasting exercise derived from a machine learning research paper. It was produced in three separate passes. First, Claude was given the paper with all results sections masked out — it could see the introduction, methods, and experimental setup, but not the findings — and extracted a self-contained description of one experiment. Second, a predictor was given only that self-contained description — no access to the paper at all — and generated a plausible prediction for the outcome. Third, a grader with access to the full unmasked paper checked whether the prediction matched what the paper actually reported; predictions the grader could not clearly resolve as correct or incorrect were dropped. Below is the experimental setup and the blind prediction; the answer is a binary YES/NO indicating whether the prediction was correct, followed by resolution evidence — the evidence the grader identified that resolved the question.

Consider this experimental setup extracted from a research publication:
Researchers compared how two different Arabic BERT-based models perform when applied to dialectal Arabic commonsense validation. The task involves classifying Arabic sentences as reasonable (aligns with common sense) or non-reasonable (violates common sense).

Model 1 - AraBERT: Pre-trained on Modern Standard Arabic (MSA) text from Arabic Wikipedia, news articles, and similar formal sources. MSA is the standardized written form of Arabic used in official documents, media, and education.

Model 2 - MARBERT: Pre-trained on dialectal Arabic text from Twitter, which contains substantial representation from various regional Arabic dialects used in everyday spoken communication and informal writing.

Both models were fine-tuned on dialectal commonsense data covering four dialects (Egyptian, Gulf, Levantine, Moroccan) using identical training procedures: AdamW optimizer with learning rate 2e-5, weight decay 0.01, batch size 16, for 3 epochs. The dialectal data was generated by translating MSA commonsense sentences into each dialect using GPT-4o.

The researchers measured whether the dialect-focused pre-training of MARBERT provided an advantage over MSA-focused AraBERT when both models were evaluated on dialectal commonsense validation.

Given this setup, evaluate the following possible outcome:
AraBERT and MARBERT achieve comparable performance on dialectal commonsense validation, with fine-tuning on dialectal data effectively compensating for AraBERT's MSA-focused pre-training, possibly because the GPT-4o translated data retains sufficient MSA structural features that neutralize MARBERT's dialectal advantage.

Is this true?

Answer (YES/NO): NO